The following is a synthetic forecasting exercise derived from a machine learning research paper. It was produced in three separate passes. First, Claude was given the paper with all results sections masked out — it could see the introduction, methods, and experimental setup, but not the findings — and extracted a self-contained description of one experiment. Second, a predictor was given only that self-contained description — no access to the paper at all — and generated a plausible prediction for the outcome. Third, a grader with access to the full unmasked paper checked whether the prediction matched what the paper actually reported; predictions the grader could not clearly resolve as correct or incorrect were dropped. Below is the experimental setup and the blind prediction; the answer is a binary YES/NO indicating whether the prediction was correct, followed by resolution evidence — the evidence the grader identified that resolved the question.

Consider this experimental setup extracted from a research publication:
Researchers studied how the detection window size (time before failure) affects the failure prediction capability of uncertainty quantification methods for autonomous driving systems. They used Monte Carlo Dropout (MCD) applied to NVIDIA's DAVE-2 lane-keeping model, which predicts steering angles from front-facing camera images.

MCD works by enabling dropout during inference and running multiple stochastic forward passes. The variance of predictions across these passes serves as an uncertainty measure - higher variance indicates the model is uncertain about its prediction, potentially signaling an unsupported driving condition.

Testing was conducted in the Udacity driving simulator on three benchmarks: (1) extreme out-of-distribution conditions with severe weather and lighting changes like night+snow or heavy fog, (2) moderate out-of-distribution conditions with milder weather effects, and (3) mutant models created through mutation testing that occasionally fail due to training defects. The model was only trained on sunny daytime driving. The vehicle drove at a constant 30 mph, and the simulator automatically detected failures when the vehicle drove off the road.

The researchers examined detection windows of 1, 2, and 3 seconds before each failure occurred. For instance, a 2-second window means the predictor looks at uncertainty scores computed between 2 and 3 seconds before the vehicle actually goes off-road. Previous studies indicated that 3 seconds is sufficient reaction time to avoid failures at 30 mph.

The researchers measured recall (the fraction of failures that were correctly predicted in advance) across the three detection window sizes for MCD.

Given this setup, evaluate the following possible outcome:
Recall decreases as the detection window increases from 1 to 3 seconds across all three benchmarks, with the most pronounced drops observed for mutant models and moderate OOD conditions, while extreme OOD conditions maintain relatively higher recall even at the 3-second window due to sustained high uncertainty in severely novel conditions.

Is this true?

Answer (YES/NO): NO